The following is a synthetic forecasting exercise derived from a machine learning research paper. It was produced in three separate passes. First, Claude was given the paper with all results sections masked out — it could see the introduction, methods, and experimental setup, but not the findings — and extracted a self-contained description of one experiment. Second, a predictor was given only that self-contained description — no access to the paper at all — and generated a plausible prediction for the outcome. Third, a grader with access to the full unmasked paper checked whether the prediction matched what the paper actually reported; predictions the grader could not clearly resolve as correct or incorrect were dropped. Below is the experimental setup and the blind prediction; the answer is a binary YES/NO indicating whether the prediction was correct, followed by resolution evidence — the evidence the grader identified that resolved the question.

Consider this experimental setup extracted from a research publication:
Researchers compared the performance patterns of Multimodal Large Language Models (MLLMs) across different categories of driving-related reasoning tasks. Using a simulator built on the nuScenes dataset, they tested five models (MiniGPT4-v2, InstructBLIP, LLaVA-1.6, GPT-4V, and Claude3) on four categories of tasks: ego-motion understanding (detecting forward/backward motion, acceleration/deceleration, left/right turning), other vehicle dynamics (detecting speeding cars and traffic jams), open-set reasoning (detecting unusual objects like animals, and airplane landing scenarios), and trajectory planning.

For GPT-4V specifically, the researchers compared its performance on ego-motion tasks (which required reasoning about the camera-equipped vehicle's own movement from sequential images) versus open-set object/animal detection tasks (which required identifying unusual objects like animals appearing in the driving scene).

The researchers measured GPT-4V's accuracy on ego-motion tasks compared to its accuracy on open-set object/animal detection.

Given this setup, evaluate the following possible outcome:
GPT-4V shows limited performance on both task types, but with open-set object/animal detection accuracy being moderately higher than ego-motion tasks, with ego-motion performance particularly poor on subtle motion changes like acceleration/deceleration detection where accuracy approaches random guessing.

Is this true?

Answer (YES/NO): NO